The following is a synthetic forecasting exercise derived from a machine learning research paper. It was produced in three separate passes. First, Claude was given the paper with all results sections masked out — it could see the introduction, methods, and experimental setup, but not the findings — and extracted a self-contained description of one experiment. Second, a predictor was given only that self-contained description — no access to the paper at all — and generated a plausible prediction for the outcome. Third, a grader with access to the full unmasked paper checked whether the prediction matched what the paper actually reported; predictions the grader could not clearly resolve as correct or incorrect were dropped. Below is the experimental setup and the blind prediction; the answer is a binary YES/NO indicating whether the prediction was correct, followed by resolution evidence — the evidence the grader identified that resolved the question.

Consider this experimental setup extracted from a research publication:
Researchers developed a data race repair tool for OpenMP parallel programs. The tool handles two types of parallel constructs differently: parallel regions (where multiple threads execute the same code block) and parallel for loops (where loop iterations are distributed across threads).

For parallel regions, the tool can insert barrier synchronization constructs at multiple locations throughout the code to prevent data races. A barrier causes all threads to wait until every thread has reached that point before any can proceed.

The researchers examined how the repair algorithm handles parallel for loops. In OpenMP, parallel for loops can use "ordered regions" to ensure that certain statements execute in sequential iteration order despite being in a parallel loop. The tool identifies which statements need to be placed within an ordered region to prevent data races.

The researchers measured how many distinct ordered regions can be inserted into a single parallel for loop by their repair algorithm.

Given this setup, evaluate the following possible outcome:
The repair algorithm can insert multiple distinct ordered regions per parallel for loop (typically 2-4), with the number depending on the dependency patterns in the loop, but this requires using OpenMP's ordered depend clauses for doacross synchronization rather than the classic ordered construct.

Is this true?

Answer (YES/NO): NO